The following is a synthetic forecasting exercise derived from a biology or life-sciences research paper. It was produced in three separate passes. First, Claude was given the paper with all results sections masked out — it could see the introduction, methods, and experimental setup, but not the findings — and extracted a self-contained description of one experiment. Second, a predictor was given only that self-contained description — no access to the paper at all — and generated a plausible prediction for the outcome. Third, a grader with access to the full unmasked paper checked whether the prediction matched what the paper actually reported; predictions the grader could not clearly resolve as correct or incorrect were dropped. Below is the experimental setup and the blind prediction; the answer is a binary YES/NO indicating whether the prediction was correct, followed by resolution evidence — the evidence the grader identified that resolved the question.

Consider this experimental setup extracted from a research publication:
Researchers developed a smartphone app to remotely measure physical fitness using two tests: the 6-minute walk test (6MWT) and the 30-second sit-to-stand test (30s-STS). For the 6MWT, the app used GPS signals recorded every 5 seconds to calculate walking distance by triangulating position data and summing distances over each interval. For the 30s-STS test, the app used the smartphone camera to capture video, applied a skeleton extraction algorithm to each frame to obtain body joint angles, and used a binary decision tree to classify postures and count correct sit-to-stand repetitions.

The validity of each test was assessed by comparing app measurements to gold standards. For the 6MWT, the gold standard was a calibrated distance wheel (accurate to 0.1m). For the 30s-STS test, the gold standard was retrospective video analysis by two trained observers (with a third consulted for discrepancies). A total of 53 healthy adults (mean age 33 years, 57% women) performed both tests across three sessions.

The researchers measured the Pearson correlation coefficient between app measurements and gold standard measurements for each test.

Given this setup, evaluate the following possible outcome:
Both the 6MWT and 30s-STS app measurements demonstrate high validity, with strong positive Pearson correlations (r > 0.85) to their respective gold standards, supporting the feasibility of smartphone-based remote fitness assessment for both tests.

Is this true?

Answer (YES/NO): NO